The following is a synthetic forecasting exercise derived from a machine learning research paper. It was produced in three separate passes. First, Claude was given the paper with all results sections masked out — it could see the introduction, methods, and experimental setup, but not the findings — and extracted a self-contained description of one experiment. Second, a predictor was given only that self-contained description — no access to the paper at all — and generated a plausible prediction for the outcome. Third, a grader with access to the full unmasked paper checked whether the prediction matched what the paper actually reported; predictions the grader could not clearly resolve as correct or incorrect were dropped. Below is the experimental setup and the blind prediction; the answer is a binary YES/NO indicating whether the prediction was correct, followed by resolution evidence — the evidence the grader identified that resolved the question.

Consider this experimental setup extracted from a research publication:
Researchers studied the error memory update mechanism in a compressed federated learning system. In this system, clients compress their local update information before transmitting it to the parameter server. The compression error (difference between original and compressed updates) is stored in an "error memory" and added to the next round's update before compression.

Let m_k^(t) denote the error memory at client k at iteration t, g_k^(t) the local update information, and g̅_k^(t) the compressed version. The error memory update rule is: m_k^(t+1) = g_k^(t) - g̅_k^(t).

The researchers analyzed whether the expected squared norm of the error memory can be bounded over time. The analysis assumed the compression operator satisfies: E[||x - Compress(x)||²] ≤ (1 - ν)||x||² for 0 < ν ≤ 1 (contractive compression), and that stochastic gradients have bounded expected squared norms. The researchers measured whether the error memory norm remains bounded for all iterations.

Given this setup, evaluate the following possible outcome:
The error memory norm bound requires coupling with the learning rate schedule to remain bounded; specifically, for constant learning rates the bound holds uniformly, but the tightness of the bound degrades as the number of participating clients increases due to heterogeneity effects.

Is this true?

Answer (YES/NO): NO